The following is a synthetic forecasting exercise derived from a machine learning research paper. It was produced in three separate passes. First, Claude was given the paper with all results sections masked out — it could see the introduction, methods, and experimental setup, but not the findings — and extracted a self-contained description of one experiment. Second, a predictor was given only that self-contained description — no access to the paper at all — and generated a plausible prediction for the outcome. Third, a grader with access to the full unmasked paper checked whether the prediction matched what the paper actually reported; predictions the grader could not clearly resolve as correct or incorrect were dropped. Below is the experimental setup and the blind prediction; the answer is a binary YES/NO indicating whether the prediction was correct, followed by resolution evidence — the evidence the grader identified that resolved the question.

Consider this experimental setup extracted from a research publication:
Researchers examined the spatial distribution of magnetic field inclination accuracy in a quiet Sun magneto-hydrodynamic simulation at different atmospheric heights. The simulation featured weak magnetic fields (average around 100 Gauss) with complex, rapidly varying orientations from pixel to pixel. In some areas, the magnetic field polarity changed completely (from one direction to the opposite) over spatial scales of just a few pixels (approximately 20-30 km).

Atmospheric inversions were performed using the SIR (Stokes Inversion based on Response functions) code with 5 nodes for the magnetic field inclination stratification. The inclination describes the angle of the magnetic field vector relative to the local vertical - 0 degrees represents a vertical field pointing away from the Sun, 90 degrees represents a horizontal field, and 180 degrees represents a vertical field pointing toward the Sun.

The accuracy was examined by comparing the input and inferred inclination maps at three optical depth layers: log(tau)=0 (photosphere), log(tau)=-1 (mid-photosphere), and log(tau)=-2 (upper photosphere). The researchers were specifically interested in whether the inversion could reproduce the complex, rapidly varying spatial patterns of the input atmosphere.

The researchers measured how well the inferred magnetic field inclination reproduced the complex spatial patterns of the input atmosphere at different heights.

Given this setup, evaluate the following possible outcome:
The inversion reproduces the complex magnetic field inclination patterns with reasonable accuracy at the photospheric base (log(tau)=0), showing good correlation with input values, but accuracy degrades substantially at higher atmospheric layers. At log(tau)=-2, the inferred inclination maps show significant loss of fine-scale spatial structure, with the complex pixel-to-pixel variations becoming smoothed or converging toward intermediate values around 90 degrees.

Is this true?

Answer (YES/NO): NO